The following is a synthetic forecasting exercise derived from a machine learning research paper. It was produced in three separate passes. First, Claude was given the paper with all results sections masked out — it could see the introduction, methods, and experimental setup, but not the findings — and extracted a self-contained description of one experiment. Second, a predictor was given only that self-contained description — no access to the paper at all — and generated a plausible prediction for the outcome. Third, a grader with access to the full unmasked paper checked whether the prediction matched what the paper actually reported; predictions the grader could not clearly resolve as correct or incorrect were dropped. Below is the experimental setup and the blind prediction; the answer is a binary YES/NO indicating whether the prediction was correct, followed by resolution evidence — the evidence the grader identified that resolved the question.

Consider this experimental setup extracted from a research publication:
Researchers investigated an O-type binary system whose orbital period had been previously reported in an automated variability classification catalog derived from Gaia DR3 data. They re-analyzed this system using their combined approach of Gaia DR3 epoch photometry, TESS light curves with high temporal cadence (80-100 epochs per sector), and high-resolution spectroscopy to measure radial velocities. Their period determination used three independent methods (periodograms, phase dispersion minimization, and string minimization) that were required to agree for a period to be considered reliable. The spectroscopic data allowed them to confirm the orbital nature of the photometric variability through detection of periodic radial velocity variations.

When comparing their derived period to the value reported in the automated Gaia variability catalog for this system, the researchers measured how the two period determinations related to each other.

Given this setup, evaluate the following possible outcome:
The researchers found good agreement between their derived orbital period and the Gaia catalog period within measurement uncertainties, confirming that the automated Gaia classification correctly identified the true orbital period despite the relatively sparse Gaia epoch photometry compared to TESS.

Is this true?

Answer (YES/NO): YES